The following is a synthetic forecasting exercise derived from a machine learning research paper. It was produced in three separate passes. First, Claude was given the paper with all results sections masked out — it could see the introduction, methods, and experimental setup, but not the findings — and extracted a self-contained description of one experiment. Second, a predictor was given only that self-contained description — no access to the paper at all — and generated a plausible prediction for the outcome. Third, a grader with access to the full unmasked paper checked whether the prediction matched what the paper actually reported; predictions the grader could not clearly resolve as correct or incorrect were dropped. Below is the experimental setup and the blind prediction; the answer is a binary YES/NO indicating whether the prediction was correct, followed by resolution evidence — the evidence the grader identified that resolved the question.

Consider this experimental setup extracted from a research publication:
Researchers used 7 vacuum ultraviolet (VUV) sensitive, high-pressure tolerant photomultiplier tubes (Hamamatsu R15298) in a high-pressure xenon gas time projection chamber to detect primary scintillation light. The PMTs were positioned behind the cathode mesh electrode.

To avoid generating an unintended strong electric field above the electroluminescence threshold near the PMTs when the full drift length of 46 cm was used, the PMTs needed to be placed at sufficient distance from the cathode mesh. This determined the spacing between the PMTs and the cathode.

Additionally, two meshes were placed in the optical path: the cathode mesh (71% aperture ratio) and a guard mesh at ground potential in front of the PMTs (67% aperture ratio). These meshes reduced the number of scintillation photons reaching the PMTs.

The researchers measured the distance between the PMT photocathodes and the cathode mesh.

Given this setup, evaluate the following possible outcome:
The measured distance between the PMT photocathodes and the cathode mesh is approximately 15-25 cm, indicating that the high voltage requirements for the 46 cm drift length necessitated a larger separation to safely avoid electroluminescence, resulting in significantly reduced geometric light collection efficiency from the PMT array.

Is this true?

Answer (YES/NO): NO